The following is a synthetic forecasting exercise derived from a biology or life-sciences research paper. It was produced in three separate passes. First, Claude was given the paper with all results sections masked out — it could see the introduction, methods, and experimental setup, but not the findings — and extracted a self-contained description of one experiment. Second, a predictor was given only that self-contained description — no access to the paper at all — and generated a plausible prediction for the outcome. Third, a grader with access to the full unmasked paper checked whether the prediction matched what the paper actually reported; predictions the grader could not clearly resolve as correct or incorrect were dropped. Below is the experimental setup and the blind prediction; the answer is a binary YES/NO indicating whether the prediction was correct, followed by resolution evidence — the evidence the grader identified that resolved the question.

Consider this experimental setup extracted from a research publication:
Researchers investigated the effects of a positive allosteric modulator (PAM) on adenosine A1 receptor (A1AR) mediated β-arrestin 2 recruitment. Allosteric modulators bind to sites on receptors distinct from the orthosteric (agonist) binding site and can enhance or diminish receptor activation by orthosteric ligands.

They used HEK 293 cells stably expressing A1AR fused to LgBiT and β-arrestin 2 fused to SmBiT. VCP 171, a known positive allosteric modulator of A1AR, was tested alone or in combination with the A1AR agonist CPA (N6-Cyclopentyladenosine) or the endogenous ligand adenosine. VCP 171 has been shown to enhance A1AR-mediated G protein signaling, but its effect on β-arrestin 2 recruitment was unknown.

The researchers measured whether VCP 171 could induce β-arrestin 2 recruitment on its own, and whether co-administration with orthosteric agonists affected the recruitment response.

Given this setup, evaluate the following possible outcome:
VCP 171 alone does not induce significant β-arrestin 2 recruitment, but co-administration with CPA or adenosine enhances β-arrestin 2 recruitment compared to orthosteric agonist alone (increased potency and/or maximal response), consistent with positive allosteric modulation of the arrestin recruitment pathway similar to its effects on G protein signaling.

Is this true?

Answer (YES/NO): NO